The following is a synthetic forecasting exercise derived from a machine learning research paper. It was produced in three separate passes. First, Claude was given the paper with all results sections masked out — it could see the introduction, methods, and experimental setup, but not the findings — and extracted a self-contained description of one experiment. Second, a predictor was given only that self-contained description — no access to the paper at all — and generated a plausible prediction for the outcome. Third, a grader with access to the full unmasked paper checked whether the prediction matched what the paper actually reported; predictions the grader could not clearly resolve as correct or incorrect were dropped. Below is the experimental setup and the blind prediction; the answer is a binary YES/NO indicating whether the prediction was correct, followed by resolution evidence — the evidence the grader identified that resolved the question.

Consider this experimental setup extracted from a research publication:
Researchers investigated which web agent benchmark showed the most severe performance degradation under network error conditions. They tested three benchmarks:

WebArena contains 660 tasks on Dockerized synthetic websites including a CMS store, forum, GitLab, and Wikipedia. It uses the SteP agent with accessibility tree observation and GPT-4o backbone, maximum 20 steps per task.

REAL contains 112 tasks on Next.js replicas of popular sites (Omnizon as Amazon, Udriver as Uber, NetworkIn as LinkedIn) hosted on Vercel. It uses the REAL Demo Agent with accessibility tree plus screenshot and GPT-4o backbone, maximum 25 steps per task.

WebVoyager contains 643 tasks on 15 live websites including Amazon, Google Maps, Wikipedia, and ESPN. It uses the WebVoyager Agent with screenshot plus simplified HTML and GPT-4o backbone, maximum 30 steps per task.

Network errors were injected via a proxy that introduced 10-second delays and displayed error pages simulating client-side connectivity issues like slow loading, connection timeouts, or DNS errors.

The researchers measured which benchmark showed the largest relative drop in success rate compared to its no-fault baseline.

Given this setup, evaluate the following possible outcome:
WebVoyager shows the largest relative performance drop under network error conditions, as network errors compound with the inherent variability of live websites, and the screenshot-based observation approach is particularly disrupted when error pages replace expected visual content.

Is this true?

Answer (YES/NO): YES